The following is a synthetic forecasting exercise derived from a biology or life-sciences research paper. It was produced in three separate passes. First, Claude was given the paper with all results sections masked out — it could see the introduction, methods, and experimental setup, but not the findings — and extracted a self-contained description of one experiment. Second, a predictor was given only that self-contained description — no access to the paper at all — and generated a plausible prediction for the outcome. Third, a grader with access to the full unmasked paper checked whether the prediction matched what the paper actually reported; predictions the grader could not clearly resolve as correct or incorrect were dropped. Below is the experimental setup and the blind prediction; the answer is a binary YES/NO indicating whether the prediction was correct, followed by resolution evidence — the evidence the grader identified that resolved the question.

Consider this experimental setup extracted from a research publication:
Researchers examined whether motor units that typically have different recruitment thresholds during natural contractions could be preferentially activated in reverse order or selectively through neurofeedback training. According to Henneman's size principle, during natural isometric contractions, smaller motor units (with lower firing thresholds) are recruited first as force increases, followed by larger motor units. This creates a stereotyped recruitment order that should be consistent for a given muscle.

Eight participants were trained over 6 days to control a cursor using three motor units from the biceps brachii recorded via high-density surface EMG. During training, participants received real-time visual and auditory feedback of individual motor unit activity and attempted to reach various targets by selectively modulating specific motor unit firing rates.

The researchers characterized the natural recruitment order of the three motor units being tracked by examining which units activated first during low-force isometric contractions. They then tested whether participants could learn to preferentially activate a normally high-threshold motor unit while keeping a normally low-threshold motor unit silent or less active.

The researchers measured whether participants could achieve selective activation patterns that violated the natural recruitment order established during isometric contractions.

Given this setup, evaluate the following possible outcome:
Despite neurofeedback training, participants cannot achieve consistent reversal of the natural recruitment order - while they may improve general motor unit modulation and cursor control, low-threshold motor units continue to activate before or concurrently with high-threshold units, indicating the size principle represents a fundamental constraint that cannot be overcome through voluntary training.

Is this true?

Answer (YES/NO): NO